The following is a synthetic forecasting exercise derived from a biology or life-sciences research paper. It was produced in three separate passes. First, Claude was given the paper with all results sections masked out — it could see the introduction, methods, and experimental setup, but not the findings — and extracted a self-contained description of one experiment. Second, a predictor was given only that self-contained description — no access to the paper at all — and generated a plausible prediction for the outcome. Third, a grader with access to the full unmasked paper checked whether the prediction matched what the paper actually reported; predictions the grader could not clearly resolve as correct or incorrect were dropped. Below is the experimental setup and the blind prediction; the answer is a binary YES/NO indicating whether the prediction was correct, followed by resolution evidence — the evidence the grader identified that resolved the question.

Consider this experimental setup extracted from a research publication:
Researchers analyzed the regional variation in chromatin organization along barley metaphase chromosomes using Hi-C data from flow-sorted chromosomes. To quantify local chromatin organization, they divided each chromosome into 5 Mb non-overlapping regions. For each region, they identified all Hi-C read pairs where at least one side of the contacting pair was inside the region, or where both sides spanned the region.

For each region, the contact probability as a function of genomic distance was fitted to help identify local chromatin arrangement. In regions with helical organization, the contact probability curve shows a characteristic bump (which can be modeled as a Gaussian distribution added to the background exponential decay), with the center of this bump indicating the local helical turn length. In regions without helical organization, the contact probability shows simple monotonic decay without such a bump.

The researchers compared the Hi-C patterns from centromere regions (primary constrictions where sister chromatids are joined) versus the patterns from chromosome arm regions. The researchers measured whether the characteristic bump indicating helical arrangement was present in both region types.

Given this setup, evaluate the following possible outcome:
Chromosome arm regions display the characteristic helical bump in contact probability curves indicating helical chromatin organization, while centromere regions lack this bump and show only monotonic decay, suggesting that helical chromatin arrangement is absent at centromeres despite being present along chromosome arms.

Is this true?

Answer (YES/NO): YES